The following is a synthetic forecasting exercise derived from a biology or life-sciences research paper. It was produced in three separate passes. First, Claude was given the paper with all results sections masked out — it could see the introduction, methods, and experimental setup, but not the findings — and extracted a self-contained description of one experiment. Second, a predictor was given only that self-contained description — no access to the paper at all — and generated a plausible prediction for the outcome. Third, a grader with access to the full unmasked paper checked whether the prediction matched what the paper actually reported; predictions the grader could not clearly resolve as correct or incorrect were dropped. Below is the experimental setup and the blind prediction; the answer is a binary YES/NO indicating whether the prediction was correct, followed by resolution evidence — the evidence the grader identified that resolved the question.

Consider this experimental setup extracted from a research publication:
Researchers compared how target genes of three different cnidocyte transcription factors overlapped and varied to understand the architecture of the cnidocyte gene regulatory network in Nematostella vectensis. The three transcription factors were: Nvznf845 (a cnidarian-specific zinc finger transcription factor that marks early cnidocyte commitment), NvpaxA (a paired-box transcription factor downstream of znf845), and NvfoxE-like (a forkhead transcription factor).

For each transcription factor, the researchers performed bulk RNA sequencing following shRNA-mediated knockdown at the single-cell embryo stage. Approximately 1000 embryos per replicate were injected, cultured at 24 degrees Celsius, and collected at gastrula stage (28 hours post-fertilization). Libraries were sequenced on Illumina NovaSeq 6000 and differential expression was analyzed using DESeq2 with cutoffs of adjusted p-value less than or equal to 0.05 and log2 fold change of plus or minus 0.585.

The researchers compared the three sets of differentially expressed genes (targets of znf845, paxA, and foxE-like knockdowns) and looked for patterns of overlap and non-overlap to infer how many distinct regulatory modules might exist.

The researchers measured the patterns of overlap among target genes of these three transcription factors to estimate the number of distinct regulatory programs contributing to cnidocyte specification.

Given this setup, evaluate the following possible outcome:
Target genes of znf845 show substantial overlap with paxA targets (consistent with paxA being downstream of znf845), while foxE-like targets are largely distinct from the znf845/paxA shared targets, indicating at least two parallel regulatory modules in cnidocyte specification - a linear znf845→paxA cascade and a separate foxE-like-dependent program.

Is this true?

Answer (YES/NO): NO